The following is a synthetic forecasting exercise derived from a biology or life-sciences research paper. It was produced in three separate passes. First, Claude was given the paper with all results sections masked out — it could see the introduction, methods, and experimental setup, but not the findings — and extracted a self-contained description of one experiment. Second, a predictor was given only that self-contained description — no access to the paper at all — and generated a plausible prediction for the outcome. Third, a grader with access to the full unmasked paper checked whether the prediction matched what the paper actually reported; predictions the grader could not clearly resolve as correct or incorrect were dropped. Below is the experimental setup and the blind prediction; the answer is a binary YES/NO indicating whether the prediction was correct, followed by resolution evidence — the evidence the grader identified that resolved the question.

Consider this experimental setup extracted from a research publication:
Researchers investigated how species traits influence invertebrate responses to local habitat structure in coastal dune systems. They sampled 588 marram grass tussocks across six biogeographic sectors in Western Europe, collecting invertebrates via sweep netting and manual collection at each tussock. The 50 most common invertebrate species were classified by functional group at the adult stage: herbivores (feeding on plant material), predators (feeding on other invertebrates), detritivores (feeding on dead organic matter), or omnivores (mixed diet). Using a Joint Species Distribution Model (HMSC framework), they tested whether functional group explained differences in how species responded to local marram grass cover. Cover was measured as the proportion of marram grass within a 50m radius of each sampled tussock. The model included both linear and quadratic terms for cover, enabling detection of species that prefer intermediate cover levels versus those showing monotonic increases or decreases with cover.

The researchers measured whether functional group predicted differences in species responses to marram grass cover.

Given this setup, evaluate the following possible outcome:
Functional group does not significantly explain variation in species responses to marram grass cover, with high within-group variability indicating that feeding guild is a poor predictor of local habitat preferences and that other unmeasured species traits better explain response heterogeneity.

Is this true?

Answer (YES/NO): YES